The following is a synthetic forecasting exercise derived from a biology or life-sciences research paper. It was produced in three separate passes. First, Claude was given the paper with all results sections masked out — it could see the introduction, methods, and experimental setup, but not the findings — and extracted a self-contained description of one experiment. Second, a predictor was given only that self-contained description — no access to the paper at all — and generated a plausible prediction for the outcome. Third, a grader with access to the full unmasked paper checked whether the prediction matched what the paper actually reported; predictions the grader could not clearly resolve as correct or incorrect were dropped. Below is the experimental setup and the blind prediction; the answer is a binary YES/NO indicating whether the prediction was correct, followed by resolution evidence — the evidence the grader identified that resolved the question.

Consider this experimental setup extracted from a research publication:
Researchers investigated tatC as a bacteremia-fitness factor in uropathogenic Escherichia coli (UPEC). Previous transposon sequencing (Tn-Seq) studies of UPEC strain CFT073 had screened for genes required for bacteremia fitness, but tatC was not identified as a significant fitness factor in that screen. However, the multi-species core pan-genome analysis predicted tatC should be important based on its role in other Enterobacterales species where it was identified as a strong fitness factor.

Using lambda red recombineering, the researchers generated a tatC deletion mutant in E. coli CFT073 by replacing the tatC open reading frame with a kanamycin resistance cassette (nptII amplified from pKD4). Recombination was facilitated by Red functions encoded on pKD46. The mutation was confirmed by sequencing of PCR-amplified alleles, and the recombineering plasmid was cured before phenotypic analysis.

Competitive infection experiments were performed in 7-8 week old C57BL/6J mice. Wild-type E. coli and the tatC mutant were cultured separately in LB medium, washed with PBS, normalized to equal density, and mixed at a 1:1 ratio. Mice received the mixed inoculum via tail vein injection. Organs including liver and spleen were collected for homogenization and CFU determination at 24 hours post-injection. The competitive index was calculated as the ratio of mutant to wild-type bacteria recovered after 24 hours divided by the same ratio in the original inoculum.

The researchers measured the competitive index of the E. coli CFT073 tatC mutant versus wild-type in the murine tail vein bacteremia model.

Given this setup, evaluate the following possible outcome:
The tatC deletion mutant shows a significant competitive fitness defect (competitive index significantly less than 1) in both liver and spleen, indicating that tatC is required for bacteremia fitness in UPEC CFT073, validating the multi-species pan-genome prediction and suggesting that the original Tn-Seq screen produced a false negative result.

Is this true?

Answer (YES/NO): YES